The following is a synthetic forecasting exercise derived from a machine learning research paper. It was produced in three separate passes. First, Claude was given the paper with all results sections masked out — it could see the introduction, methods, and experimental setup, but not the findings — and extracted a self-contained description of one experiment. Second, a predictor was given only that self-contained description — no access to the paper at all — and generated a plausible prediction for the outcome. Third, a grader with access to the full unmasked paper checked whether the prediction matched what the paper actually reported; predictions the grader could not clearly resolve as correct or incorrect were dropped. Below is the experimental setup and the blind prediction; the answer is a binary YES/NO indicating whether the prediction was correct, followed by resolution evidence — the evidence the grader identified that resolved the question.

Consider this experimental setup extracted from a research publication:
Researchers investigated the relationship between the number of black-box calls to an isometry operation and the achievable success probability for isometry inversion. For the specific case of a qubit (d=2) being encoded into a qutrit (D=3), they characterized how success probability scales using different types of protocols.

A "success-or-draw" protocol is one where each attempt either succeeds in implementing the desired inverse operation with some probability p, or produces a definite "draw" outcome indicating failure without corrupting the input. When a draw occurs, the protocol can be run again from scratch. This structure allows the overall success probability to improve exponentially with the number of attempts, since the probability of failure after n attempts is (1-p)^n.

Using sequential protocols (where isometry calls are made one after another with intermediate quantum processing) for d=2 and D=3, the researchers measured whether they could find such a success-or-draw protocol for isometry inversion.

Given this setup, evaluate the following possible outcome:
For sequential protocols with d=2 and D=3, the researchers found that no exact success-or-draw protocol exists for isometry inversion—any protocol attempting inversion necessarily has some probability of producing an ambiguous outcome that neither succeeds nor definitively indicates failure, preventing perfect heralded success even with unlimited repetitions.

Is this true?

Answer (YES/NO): NO